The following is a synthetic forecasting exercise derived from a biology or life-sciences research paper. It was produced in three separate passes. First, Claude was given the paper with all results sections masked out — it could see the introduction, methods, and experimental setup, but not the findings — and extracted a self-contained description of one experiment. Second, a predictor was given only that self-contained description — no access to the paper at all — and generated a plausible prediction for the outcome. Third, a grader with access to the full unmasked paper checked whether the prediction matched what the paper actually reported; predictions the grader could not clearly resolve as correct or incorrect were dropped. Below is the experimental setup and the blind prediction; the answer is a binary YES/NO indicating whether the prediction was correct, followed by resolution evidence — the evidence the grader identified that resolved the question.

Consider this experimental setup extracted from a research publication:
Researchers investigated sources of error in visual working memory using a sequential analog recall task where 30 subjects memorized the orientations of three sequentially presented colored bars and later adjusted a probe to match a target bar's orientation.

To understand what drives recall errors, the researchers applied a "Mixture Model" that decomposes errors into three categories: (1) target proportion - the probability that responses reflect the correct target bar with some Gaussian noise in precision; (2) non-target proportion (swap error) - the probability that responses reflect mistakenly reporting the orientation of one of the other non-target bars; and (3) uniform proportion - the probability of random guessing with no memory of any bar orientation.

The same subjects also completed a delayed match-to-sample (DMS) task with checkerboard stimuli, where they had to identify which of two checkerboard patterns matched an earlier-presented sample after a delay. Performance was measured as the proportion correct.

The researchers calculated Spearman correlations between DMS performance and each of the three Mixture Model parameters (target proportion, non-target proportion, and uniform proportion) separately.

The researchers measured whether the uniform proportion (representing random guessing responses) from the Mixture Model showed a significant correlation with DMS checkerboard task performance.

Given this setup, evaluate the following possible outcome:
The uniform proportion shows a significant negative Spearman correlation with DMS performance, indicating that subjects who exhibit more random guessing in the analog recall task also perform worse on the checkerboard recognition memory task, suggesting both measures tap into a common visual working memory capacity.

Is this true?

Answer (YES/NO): NO